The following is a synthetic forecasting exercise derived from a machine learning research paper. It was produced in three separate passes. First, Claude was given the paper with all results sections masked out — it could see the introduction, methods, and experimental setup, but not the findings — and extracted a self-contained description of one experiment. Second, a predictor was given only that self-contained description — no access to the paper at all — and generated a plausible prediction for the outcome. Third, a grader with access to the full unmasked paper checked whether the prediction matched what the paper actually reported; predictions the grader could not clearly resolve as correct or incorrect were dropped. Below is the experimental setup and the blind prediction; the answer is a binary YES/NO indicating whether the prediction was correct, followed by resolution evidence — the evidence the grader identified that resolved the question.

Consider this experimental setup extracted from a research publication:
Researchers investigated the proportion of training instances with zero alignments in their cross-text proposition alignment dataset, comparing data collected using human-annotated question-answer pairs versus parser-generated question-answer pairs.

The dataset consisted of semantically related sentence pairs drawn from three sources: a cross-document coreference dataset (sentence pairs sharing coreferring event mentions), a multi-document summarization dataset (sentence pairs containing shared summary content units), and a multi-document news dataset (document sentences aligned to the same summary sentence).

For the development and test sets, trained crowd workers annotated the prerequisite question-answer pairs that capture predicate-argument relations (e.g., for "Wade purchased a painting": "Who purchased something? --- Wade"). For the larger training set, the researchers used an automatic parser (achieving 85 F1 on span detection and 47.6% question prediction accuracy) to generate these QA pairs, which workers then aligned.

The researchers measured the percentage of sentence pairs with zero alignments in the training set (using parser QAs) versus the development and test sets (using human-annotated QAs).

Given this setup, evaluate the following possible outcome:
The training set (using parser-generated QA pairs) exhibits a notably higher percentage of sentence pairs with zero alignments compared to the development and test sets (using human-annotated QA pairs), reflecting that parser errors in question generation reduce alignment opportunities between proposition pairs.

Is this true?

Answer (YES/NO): YES